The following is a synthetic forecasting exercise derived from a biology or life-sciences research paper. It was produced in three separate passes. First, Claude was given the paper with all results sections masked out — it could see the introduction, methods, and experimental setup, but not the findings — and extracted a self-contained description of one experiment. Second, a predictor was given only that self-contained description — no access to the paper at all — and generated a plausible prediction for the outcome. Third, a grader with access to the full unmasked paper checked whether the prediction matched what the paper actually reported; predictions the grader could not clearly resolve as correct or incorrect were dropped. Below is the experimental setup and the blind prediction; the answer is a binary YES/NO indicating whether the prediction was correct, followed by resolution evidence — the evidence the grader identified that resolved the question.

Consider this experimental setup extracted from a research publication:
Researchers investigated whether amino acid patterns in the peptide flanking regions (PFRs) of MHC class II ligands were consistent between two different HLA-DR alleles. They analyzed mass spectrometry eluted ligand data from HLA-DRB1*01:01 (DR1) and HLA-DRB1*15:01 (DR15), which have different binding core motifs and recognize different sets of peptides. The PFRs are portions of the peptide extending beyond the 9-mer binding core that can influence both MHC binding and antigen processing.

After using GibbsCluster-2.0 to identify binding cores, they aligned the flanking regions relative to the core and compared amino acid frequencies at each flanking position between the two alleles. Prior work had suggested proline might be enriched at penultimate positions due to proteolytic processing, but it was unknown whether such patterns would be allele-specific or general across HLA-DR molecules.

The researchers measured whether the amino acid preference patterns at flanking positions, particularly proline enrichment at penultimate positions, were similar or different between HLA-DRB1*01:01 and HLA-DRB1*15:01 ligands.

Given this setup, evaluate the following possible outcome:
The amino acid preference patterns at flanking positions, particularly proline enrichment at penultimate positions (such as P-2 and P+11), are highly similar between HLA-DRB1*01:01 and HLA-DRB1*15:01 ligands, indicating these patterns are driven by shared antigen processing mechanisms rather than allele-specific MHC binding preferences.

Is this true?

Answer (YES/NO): YES